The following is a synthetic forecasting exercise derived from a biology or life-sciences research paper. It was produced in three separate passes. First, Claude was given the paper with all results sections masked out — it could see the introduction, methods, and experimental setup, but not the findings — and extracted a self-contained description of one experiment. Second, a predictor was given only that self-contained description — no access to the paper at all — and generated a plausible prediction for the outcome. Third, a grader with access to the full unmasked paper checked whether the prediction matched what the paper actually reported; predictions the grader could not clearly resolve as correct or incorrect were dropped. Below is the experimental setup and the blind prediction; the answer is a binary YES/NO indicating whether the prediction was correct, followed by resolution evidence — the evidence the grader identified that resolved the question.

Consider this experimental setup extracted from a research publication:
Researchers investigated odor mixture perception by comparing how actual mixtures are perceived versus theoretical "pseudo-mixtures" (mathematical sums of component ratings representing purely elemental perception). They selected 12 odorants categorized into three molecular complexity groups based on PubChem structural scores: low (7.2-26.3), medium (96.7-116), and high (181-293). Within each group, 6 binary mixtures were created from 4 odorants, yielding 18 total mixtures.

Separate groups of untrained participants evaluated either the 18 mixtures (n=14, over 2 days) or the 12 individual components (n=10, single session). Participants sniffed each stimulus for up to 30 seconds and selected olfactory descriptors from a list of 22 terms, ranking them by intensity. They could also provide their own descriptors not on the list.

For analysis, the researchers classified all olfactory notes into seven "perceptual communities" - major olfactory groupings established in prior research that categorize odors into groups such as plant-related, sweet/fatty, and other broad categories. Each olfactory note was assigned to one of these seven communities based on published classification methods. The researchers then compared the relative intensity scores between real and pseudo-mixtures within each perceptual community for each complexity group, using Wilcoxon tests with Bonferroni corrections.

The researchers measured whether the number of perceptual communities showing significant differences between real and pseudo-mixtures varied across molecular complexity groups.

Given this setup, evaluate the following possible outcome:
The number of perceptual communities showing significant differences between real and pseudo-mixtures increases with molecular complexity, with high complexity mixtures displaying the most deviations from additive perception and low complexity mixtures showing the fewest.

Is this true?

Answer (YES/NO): NO